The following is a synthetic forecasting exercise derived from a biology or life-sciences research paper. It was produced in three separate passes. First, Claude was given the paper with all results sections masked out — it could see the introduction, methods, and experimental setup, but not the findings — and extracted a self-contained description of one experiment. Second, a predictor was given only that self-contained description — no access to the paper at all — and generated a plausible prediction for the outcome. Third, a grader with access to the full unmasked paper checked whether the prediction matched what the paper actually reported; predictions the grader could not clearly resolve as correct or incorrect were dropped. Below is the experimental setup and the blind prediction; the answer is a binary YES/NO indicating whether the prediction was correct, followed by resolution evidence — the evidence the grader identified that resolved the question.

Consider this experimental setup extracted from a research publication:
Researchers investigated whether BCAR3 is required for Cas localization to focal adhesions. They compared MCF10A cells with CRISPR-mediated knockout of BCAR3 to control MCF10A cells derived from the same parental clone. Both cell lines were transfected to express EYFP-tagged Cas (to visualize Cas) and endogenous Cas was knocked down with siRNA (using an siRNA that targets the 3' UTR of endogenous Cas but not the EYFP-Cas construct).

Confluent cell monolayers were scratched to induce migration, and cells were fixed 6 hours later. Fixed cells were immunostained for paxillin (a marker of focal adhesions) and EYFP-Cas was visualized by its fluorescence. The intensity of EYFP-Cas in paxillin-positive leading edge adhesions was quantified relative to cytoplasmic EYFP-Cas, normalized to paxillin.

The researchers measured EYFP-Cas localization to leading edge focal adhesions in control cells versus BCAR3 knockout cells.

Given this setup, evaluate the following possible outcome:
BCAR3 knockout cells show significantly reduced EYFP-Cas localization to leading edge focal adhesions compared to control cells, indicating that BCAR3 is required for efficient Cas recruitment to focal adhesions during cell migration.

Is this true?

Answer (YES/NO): NO